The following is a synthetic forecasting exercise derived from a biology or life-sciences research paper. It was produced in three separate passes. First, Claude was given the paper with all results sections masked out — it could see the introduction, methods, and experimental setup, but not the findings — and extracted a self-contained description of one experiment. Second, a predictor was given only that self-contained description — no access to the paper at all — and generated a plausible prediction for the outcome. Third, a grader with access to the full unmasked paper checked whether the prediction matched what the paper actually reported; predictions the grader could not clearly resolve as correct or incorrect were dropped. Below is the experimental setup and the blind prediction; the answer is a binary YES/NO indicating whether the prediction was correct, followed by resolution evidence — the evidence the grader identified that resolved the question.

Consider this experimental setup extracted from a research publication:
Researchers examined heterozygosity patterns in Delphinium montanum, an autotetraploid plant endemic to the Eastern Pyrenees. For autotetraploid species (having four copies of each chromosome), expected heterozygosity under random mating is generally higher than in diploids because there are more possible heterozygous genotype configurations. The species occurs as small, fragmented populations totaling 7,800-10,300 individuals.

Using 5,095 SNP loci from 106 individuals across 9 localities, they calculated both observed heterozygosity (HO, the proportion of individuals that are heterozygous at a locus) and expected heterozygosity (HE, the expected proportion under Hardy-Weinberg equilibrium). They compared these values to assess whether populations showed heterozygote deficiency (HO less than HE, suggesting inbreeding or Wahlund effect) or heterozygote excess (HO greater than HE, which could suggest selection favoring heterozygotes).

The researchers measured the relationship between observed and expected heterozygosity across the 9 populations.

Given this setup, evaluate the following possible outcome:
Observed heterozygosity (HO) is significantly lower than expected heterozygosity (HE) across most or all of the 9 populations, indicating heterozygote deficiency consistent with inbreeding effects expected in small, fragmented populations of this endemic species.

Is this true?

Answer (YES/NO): YES